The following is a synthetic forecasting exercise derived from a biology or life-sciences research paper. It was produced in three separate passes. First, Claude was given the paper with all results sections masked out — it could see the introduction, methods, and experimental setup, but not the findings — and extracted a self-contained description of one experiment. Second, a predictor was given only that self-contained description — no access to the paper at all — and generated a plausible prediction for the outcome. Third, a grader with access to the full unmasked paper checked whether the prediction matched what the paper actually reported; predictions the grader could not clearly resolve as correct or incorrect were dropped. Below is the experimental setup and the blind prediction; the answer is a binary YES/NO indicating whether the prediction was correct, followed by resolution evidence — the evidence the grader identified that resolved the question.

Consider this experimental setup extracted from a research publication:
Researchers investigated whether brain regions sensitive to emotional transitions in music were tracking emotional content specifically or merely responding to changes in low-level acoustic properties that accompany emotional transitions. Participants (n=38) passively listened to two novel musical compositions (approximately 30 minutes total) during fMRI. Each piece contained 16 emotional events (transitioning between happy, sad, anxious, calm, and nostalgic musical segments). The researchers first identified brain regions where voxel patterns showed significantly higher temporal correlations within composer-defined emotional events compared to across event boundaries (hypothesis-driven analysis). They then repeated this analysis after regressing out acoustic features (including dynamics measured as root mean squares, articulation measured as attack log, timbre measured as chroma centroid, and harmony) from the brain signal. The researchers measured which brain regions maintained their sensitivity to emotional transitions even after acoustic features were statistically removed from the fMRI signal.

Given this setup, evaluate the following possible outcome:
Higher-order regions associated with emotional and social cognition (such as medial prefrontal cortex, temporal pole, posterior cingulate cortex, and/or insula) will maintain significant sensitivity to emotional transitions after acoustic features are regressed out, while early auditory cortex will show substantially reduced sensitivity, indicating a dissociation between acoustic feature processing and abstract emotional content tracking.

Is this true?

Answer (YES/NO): NO